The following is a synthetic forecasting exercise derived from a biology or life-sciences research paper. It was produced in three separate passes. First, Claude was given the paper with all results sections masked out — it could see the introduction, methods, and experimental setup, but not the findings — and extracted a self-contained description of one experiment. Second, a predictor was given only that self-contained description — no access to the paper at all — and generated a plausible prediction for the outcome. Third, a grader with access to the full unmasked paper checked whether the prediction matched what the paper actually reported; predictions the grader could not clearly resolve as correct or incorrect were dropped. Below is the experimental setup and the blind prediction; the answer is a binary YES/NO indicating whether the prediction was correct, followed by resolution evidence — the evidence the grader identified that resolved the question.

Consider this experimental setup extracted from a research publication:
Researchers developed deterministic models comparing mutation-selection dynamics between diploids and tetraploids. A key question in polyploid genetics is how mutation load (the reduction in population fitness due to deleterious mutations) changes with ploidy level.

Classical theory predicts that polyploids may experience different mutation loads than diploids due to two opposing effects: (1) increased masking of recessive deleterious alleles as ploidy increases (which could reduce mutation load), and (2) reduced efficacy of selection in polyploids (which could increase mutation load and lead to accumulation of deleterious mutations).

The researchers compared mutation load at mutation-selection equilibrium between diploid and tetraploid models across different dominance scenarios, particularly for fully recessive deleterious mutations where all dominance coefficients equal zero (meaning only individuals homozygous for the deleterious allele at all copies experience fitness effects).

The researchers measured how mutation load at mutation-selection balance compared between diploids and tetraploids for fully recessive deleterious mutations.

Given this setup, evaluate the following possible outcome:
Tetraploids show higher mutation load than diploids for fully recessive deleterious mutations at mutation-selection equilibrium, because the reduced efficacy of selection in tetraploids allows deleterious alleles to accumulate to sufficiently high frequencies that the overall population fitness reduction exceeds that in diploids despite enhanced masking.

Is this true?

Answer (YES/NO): NO